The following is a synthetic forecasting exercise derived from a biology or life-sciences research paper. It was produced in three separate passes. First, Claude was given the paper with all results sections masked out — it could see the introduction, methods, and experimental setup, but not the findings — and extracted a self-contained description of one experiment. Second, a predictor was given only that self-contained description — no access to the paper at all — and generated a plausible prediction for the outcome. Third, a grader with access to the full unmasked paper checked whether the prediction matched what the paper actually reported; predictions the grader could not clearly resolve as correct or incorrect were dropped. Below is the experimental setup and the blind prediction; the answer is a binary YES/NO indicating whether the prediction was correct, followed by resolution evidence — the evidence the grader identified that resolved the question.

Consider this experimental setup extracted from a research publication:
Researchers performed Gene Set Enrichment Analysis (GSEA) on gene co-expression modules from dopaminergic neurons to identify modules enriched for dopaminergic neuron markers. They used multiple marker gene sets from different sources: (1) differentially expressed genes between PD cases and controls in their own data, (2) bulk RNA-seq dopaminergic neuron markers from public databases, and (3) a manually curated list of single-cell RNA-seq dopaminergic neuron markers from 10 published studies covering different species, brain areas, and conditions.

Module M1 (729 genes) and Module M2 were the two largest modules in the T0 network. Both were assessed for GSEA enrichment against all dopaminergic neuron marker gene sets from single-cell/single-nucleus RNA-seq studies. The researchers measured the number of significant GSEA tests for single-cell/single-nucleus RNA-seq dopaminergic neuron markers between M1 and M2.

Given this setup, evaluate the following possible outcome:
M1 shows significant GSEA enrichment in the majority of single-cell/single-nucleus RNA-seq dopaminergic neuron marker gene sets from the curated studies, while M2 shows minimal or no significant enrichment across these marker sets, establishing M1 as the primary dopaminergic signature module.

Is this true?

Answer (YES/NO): NO